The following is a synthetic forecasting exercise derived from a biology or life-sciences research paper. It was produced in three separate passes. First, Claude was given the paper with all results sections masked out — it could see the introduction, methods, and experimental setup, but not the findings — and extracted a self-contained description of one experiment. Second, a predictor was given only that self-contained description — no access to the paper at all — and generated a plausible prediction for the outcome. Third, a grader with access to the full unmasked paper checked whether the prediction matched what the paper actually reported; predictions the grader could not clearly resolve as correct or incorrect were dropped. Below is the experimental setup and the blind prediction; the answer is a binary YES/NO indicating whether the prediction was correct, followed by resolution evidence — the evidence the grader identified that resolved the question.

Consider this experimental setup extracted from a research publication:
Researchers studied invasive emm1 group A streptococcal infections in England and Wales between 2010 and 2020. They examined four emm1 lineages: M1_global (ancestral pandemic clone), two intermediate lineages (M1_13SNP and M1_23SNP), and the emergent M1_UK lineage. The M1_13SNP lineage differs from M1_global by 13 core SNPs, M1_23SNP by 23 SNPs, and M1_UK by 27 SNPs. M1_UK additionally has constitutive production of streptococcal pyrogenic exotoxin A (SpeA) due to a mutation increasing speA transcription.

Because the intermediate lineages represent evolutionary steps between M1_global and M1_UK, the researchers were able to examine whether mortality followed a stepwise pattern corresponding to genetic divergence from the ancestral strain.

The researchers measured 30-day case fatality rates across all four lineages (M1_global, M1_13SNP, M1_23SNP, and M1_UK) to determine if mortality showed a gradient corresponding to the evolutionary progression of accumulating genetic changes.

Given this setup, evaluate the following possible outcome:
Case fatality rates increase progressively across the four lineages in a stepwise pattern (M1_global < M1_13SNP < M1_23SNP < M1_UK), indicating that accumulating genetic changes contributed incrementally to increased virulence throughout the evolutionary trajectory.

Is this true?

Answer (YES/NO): NO